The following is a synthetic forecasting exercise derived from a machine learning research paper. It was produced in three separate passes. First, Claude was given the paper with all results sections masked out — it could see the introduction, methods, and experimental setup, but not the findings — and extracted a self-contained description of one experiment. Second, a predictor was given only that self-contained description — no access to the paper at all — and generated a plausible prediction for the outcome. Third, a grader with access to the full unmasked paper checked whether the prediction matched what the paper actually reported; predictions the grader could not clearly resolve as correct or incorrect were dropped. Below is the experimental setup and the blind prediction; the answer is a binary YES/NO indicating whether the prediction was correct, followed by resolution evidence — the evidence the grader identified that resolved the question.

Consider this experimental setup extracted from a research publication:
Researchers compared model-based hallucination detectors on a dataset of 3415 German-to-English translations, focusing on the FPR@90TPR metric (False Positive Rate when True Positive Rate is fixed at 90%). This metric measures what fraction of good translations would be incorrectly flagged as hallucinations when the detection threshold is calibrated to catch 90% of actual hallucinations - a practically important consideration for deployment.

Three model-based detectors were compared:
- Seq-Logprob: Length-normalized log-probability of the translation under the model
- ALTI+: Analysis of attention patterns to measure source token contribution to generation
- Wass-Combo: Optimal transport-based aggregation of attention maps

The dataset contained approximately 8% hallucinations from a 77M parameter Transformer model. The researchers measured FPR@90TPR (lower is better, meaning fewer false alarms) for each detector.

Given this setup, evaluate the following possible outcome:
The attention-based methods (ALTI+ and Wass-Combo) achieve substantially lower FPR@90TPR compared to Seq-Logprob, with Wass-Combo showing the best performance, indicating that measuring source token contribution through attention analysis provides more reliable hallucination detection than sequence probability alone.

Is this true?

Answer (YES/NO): NO